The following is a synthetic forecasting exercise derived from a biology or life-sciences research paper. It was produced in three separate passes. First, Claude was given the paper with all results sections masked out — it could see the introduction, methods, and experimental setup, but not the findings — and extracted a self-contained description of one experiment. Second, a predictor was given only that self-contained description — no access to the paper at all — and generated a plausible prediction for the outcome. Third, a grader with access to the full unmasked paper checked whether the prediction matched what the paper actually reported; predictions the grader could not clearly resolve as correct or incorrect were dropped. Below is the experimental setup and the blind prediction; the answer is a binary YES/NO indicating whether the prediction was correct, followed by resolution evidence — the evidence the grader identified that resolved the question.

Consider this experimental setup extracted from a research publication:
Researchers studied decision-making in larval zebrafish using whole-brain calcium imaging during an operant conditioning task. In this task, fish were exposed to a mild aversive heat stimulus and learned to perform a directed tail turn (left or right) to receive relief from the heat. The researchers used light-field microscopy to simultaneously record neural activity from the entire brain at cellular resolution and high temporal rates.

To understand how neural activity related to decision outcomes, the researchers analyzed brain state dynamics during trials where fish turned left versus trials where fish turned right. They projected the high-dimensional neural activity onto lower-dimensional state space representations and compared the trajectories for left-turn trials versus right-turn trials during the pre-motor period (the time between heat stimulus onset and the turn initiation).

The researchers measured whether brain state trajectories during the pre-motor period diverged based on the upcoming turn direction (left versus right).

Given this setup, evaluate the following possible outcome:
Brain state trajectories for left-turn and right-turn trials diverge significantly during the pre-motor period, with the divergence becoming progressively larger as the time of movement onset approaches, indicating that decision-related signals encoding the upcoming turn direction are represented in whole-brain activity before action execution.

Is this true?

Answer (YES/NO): YES